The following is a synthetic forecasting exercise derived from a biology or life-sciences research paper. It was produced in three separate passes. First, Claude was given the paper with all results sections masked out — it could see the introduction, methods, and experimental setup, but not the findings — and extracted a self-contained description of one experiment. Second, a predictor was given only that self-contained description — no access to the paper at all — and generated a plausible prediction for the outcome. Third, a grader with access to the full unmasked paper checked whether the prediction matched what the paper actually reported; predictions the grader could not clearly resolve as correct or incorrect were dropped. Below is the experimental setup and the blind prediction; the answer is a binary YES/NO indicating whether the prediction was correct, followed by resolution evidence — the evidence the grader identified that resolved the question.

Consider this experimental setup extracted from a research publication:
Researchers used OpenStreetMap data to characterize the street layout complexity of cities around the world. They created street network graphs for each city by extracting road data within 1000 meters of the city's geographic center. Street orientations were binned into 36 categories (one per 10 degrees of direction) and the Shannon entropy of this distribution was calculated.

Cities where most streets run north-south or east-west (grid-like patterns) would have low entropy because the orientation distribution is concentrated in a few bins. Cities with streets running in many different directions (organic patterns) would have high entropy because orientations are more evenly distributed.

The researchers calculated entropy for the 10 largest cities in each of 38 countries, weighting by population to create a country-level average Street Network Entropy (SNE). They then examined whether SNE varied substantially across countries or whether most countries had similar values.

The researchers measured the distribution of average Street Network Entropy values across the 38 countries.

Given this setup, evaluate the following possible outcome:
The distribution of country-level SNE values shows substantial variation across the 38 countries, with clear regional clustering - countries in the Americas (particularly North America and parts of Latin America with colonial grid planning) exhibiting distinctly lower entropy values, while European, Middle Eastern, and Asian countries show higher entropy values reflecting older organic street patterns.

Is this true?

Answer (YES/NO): NO